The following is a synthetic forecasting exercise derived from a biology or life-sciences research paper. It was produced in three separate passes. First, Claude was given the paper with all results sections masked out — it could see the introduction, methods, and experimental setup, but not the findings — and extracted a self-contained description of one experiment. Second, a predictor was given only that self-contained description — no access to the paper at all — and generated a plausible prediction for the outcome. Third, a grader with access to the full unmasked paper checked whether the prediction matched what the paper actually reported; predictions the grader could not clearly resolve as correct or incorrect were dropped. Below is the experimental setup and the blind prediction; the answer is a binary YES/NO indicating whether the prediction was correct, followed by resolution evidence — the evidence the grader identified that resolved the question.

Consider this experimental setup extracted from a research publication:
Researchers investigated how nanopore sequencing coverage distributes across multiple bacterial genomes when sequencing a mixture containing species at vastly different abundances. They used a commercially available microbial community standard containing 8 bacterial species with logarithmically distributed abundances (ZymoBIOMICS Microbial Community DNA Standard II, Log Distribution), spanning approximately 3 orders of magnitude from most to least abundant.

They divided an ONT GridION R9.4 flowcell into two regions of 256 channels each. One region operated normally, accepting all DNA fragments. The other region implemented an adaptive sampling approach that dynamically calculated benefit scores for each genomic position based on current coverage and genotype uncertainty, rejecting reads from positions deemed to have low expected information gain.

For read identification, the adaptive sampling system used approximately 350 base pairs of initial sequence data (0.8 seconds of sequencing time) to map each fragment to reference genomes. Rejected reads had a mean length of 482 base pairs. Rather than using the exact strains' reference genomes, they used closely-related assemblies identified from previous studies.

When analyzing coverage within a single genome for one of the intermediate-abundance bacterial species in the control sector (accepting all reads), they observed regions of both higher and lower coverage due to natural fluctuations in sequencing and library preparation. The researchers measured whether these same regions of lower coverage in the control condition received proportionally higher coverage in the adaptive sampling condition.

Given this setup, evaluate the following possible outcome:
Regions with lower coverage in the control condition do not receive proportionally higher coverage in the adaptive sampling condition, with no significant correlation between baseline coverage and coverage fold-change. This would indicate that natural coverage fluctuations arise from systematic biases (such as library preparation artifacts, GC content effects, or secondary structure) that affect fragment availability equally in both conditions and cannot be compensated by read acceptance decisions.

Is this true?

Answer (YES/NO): NO